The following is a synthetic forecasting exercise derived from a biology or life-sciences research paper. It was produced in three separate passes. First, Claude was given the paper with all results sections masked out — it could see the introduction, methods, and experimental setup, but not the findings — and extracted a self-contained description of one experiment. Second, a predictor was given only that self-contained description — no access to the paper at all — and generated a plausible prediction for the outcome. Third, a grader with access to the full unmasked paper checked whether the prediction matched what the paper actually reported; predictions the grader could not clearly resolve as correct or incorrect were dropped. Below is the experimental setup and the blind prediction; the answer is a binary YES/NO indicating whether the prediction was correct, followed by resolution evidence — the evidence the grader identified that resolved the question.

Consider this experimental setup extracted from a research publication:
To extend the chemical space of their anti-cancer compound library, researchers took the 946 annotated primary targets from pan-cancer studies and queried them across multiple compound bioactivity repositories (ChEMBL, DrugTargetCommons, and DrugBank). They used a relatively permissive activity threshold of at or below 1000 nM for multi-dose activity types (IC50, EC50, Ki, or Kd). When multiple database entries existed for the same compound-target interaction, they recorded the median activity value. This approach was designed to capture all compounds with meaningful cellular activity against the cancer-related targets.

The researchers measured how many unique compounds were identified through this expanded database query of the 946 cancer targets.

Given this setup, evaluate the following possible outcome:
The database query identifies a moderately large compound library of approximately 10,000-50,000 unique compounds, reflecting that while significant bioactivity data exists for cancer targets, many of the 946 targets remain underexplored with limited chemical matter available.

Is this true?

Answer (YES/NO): NO